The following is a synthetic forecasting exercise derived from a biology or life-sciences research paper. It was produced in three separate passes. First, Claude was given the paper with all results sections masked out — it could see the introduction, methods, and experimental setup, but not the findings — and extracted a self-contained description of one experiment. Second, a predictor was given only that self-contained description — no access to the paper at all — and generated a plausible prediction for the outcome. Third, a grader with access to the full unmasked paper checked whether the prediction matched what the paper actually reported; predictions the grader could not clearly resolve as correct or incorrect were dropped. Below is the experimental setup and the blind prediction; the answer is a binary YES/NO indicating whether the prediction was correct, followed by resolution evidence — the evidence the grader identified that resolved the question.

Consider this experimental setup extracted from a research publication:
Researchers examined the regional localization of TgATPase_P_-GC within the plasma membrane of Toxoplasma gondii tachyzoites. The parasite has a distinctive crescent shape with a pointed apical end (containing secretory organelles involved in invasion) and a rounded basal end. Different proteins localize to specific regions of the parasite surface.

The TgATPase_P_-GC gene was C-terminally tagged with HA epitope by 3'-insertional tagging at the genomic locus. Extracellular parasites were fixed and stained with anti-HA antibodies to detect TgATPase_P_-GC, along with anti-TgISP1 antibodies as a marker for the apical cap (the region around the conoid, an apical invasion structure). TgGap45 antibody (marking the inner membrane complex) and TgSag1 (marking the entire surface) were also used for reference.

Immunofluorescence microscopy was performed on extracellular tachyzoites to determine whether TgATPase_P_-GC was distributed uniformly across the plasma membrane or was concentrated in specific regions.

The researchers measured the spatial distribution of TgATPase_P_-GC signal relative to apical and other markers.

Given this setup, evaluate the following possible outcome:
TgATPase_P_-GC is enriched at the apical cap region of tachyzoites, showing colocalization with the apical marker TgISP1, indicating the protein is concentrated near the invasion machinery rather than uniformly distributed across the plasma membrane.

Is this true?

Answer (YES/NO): YES